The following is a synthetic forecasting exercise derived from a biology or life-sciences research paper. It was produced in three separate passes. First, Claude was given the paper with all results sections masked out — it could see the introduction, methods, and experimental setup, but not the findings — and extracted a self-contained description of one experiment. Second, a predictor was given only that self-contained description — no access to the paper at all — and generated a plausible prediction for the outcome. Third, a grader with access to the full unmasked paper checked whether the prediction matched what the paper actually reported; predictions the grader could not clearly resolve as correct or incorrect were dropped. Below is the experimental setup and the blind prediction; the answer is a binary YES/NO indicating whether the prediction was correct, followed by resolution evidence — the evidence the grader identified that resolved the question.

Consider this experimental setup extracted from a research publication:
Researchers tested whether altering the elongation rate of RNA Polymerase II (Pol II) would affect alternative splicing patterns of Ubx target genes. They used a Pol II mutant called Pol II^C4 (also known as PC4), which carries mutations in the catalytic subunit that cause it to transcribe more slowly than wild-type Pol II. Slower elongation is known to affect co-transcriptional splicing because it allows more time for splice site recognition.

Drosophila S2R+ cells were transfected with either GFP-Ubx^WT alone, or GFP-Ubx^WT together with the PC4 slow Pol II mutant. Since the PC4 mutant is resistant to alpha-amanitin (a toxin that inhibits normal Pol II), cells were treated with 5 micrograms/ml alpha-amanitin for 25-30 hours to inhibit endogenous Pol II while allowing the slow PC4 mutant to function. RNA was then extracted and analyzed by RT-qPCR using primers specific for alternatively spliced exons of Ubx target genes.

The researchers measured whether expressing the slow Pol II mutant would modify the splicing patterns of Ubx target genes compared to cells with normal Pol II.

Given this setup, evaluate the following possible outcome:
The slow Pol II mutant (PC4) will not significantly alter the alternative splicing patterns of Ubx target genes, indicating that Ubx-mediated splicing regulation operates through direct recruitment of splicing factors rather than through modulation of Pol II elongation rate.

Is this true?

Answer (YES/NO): NO